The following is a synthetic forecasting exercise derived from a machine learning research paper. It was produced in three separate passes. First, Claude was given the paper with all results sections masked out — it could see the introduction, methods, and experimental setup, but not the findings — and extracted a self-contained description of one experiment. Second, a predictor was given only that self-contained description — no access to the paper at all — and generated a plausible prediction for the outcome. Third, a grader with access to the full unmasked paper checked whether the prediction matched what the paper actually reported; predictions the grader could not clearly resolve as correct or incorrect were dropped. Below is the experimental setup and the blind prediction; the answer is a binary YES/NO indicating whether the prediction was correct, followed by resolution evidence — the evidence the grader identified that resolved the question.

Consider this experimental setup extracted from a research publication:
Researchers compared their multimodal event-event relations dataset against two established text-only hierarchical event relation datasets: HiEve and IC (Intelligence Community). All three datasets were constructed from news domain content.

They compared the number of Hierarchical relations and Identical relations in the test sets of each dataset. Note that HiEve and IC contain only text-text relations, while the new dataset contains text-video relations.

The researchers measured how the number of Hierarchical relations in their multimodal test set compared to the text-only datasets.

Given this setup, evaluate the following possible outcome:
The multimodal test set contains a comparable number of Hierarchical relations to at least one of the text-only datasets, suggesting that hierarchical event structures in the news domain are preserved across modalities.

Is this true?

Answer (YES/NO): YES